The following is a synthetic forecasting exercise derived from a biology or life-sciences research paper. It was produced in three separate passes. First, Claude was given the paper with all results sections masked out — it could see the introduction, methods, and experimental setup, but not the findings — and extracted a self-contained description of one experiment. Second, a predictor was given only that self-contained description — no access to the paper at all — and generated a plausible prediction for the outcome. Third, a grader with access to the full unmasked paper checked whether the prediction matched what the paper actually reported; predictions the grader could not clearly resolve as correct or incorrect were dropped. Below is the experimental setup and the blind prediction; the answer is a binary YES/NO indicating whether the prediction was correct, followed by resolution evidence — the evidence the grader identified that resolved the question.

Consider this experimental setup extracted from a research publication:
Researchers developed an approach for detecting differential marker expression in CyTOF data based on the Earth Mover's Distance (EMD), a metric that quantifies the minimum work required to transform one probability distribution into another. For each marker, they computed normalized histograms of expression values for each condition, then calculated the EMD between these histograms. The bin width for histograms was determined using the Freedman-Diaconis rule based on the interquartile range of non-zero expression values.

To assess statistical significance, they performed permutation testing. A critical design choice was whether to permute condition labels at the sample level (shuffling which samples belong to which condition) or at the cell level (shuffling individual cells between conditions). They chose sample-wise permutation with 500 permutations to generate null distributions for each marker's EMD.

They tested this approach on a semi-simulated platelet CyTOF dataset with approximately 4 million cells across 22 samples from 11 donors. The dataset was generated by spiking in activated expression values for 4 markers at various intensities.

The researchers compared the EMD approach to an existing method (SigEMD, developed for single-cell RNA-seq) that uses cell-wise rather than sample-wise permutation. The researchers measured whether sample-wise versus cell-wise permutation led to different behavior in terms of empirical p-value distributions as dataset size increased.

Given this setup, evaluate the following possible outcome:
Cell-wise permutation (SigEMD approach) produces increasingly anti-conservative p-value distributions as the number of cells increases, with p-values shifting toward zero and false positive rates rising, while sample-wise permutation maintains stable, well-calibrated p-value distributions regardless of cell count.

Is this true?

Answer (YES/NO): YES